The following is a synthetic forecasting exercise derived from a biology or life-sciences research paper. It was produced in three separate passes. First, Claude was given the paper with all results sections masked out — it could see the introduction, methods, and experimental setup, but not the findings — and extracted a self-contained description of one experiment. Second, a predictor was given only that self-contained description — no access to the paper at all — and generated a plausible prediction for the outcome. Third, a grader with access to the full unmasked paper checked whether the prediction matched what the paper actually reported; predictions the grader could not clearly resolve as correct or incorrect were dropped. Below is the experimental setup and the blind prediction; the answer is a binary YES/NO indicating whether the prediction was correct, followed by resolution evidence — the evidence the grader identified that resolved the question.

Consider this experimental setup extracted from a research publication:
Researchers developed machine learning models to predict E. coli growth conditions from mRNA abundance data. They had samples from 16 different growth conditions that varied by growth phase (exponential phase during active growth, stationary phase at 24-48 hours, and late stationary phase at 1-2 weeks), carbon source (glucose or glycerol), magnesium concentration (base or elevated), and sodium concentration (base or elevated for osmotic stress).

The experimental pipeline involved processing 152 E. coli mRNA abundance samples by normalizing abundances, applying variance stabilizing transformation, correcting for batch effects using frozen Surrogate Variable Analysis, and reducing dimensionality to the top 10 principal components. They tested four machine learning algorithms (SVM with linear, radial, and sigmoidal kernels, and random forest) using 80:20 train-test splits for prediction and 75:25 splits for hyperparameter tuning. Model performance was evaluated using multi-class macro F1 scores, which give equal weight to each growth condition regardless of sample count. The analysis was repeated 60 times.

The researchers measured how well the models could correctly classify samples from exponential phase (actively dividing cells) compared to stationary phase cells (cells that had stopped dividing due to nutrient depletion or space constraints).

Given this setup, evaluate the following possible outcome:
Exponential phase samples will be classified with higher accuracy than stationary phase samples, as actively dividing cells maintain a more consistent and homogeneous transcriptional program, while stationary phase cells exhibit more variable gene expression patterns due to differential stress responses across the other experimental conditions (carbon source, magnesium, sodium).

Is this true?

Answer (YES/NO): YES